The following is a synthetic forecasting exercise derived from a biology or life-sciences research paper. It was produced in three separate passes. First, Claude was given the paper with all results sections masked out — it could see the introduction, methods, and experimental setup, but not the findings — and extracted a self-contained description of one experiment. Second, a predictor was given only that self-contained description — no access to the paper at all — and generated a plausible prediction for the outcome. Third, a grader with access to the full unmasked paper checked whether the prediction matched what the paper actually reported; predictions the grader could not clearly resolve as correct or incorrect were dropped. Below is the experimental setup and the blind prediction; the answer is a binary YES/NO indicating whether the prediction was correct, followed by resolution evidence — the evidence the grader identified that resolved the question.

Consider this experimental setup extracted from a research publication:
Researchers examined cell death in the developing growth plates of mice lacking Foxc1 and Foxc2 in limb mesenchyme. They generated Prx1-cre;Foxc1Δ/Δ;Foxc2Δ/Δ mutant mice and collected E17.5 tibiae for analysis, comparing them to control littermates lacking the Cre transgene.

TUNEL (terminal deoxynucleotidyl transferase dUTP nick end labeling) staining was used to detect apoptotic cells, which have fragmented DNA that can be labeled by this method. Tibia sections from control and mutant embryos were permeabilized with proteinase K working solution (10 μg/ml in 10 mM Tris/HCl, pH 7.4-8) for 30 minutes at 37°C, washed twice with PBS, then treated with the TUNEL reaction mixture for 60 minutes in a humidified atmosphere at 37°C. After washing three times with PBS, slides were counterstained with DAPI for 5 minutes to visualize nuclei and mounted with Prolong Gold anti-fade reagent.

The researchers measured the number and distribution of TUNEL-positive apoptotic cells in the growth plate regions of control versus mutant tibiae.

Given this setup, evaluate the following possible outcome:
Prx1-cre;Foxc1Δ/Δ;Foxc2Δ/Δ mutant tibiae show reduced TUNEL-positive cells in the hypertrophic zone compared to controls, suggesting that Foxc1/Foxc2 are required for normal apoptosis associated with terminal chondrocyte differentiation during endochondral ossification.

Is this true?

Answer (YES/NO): NO